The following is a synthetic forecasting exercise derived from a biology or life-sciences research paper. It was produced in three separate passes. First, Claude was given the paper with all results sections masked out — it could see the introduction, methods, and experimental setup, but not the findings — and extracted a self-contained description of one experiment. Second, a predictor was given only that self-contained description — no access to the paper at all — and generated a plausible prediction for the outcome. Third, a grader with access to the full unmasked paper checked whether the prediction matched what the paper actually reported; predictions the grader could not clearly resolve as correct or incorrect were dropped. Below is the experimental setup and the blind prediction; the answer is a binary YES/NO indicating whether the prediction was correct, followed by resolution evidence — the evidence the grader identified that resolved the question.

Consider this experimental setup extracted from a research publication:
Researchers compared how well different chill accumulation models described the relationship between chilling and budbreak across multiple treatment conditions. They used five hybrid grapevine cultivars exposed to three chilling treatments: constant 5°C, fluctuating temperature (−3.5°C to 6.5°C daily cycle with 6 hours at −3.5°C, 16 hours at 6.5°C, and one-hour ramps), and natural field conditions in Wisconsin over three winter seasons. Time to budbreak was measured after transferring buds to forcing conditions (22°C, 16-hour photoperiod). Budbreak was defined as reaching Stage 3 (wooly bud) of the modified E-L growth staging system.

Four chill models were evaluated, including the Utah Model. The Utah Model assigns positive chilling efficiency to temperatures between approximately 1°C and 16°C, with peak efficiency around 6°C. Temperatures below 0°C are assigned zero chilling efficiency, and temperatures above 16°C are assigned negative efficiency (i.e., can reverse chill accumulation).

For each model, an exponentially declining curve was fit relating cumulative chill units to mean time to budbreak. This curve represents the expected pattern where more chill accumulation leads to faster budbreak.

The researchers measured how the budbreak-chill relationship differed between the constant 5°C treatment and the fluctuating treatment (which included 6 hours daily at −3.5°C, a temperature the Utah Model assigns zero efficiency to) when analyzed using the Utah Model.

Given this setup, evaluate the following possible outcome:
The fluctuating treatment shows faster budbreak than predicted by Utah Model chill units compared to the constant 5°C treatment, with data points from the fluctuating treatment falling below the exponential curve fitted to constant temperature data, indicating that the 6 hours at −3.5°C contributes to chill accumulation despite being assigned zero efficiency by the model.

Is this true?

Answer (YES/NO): NO